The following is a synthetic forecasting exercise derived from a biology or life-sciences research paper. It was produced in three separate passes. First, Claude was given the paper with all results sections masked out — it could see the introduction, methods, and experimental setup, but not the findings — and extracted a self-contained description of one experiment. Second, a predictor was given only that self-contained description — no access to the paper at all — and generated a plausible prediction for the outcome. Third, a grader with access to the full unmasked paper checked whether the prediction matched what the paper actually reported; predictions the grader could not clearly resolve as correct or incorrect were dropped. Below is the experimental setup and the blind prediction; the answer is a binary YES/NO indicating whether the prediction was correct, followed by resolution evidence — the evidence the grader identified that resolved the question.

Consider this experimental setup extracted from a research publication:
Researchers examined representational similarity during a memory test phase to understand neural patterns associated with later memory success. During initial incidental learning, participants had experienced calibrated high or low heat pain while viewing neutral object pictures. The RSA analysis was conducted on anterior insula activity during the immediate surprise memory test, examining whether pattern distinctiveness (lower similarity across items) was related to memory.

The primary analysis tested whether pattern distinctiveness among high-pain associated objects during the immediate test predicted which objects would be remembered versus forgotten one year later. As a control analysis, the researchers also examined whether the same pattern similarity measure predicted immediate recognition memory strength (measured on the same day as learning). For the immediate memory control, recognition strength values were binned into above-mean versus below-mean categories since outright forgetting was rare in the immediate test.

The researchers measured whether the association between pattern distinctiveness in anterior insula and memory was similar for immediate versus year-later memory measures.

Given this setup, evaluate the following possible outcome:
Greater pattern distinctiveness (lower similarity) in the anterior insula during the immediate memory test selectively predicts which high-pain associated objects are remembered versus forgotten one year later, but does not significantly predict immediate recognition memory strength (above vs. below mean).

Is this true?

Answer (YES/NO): YES